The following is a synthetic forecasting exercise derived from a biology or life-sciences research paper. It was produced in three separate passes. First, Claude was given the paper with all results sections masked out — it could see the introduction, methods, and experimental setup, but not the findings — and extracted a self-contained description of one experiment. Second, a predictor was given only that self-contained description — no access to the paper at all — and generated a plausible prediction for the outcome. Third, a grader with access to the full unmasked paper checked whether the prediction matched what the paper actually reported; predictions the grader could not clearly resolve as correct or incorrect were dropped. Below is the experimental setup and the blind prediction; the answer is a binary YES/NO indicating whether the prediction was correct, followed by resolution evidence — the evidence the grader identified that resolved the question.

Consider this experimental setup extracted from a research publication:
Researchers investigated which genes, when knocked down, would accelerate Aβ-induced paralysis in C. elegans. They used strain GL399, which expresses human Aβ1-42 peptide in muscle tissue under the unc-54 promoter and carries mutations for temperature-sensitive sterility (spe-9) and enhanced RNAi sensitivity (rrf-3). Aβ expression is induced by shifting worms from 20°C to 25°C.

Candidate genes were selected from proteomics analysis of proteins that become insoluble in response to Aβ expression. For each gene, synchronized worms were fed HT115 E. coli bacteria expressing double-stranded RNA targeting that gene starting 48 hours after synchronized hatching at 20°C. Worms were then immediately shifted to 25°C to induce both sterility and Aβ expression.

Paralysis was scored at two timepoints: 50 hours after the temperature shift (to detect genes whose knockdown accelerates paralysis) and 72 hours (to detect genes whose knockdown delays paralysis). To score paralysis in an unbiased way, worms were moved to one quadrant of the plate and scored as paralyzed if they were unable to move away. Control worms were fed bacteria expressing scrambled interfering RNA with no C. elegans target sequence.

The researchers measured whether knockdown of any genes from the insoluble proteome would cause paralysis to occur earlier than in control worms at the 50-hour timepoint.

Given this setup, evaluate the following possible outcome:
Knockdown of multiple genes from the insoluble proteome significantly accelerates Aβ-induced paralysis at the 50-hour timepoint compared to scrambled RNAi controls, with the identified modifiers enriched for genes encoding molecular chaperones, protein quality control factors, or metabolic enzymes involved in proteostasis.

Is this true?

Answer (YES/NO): NO